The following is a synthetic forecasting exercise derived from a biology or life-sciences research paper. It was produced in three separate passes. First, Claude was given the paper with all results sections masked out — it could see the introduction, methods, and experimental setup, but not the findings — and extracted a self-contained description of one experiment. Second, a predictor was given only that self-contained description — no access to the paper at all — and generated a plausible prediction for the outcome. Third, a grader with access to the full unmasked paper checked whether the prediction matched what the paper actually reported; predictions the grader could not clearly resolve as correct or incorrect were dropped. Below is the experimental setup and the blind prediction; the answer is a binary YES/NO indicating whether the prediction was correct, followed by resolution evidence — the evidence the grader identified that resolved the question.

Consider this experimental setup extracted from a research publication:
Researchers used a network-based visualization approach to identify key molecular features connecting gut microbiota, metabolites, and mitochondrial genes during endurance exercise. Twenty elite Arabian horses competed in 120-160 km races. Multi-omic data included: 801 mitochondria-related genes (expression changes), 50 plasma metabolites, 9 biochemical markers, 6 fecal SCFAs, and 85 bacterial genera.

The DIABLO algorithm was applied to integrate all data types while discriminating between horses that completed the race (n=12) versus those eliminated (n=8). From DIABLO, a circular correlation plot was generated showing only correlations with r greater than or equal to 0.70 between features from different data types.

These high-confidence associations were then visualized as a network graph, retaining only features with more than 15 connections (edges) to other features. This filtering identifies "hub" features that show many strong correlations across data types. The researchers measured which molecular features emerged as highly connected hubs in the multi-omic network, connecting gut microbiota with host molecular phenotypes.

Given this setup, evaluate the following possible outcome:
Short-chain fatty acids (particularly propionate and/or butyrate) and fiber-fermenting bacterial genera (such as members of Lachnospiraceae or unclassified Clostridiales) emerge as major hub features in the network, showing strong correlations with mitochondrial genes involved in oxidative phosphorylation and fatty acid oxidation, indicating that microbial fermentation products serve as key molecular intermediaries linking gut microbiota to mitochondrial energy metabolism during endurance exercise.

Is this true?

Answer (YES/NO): NO